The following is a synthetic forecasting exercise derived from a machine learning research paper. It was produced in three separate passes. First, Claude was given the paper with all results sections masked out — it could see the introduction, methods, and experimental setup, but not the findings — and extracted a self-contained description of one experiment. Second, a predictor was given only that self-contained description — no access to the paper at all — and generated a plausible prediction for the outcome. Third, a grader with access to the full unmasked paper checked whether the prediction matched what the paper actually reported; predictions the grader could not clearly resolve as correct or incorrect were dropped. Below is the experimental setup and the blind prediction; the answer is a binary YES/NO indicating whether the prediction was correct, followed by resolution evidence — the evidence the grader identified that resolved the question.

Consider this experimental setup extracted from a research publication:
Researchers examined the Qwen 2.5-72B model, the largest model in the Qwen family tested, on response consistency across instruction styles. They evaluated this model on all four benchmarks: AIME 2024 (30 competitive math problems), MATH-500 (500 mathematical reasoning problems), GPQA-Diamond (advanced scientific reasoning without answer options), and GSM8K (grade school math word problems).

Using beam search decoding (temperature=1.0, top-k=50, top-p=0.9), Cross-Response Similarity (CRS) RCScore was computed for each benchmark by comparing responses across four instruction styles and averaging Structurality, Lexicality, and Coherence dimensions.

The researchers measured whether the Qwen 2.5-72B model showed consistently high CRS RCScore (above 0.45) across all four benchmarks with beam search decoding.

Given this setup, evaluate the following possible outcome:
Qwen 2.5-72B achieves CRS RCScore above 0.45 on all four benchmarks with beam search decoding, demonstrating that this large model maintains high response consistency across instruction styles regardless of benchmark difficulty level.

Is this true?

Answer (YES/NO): NO